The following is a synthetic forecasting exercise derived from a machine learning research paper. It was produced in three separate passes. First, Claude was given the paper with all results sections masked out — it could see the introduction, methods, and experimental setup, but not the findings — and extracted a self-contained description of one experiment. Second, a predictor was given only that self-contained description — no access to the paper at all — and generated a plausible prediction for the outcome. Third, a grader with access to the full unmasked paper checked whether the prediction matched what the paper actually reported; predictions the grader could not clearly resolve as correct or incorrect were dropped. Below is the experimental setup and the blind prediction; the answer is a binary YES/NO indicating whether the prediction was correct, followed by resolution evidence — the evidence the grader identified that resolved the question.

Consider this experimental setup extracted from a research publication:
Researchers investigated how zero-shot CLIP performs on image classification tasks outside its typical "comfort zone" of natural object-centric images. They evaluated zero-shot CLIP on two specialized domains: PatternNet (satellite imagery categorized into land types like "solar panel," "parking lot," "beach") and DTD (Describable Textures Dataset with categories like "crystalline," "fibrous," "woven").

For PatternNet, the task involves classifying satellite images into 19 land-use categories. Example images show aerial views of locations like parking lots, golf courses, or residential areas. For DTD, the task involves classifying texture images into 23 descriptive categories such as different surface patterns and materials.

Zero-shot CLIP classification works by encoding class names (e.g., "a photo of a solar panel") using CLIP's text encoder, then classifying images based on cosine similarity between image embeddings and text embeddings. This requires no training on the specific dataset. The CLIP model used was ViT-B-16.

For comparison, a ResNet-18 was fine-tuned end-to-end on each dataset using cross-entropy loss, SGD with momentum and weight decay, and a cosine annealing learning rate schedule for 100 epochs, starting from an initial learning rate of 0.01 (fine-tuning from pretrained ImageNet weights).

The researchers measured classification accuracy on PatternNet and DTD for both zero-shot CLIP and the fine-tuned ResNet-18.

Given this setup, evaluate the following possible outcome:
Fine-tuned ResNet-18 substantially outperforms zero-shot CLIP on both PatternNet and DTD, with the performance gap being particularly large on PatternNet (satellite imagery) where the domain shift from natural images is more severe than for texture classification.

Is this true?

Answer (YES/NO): YES